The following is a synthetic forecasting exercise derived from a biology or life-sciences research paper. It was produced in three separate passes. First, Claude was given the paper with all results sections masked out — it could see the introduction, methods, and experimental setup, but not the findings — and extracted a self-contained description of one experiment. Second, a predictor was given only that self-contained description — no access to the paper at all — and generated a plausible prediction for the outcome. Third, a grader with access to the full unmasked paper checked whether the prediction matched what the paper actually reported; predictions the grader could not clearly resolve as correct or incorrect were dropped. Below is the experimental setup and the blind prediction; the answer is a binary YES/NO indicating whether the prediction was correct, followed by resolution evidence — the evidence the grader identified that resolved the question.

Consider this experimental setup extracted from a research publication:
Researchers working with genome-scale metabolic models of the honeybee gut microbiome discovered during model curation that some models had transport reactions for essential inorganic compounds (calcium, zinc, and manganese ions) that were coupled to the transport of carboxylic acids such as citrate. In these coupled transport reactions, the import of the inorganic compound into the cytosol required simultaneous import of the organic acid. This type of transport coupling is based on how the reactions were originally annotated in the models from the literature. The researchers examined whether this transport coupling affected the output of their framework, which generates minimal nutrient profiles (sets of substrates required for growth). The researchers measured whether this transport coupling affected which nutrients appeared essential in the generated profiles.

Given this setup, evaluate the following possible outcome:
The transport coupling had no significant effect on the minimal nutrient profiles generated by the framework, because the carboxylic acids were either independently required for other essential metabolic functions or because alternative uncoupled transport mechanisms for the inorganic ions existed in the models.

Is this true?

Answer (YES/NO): NO